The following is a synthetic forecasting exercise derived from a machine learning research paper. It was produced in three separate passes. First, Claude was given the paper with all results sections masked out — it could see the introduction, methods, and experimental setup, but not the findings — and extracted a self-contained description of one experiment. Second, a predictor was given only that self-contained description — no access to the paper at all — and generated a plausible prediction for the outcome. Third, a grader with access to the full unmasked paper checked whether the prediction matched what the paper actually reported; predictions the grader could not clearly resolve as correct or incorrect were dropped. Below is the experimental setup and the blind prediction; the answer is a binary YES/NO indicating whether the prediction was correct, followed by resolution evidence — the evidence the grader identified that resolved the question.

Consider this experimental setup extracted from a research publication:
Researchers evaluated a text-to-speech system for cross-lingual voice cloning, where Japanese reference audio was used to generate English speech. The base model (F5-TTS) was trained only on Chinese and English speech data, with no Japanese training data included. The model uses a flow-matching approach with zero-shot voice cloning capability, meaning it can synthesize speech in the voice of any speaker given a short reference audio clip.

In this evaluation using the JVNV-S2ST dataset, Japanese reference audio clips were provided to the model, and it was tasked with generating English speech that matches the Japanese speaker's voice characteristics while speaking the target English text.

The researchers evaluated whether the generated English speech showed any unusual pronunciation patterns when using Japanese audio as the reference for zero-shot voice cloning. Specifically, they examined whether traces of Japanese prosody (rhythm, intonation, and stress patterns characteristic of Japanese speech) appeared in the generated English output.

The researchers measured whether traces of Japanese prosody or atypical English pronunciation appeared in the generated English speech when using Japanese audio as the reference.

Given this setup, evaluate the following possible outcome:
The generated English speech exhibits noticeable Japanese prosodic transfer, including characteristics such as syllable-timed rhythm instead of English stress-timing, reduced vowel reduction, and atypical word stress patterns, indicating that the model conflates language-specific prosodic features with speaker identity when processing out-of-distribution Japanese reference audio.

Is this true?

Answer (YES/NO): NO